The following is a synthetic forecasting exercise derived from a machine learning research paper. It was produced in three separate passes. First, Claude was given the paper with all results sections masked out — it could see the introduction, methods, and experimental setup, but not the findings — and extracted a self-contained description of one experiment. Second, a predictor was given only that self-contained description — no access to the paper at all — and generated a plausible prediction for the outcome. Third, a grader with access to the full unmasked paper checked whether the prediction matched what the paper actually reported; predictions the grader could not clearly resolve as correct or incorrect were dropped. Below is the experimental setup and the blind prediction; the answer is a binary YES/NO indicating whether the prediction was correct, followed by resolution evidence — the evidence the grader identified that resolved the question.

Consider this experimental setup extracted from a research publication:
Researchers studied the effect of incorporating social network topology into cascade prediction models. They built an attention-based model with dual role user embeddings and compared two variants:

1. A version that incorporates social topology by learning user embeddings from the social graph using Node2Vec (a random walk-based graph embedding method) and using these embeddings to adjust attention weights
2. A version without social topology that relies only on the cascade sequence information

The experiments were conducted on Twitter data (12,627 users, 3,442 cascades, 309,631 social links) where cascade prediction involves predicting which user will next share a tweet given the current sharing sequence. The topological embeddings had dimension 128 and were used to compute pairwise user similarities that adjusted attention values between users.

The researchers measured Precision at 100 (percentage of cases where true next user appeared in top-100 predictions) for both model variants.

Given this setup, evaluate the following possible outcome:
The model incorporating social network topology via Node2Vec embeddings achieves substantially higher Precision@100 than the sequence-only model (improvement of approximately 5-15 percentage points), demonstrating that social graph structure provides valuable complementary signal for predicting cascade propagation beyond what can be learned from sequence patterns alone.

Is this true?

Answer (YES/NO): YES